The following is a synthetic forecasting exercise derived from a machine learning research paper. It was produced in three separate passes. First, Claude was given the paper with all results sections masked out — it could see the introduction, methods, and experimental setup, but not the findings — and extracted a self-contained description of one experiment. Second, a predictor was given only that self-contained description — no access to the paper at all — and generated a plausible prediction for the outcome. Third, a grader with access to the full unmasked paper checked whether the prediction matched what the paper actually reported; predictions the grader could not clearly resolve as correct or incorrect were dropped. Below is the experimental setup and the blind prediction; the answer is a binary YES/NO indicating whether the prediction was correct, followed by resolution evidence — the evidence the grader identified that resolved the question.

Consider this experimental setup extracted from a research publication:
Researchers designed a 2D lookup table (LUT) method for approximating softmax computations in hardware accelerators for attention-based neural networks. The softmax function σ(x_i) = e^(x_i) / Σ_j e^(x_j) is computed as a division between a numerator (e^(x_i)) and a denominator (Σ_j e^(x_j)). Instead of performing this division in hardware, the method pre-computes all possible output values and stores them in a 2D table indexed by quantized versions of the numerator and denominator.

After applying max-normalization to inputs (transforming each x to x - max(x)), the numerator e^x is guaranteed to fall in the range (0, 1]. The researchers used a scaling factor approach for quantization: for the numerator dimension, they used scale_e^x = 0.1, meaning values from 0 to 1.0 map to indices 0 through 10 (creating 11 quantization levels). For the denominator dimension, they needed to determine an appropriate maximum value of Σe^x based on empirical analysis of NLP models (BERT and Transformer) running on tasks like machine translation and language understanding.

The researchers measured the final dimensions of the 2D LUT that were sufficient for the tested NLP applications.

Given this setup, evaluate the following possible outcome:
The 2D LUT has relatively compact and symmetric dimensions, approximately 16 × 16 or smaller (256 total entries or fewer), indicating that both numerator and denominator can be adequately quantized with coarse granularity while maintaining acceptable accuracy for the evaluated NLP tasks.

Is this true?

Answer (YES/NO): NO